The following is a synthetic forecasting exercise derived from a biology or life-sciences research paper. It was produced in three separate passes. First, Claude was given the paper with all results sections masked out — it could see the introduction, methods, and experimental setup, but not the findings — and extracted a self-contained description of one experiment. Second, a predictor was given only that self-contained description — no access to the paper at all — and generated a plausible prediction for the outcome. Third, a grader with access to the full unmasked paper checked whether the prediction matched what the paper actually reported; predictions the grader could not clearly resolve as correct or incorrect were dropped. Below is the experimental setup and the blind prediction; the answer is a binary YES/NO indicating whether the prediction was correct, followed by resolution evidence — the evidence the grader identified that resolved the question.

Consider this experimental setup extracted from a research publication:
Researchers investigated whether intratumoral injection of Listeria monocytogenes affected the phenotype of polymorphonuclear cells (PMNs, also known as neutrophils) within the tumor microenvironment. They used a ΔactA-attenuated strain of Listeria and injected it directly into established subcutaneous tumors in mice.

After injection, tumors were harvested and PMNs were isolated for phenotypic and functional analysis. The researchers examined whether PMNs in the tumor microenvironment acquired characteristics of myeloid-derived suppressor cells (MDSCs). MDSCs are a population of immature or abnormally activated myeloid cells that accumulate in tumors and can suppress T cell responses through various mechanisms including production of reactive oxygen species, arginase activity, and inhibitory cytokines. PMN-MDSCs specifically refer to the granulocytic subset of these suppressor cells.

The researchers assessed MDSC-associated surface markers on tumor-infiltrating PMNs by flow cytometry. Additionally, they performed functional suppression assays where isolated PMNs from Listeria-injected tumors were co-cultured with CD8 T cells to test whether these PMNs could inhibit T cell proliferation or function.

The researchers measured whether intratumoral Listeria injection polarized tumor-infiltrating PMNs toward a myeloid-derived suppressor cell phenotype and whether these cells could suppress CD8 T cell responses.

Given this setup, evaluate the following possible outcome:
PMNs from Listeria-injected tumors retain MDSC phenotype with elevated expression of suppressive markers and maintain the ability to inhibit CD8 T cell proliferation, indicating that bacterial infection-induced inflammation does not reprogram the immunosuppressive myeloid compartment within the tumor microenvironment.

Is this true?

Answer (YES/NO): NO